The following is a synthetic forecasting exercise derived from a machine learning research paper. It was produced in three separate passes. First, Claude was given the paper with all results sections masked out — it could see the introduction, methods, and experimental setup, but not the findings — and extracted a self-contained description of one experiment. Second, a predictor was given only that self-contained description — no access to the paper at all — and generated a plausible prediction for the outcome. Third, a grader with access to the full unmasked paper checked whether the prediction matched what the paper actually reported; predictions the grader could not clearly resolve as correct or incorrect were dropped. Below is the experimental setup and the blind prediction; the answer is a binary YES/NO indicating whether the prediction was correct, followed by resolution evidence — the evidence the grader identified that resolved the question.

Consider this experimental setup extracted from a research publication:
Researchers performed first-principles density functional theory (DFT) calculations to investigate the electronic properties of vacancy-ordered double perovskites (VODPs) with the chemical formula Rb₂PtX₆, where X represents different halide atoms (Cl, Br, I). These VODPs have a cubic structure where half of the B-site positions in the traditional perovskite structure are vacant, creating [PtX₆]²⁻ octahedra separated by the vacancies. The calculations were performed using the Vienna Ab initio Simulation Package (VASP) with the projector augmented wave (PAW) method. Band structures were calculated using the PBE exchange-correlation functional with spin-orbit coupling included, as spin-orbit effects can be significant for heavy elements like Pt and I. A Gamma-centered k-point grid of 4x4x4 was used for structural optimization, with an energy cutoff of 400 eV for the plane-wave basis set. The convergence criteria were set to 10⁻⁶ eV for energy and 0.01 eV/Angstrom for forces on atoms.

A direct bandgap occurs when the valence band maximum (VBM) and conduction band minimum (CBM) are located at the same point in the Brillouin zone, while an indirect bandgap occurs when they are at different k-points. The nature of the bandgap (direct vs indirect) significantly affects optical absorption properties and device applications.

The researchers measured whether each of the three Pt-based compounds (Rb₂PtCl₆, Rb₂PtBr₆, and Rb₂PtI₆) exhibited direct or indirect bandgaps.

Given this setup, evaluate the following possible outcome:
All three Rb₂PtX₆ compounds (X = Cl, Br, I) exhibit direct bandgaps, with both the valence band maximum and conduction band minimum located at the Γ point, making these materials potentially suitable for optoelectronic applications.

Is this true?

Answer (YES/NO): NO